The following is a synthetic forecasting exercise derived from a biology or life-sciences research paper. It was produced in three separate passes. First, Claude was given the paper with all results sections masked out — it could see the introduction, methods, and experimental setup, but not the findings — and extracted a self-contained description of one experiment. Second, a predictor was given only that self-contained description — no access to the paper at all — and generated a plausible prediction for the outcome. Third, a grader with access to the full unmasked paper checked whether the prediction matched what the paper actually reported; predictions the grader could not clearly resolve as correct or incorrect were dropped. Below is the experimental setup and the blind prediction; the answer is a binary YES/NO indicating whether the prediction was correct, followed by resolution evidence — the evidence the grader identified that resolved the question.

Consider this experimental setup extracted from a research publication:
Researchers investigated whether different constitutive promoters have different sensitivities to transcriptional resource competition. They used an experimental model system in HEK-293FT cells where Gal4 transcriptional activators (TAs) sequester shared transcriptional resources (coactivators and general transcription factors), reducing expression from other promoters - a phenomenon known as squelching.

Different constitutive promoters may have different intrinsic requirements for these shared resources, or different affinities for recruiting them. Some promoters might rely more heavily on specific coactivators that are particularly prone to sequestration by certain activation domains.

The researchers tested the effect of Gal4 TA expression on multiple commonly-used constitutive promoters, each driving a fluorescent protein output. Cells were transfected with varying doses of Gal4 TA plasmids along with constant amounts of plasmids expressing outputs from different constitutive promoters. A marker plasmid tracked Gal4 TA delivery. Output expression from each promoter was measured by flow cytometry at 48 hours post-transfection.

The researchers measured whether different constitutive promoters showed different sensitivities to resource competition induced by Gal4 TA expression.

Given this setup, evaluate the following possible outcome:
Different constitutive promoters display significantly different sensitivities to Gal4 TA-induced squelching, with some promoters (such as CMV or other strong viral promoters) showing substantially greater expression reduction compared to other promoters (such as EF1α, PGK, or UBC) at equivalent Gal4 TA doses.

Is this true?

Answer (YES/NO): YES